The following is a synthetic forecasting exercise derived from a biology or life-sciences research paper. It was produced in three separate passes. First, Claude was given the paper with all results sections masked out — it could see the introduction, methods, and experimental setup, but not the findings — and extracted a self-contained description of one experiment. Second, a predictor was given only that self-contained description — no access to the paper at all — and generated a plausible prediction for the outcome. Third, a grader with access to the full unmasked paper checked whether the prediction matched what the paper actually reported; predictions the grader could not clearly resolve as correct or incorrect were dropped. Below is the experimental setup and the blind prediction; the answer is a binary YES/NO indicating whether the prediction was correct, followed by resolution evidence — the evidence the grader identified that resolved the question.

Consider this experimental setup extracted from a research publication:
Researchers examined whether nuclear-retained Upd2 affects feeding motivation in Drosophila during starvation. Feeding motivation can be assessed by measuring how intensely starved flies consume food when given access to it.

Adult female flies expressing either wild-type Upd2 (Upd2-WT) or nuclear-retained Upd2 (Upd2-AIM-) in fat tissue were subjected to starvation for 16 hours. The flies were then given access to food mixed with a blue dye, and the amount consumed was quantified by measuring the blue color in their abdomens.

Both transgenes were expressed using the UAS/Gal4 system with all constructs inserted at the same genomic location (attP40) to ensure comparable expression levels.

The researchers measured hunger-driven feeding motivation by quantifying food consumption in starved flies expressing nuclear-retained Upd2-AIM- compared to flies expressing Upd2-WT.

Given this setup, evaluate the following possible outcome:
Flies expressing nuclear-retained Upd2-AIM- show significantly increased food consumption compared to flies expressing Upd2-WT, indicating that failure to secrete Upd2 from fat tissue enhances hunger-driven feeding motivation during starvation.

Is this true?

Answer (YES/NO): YES